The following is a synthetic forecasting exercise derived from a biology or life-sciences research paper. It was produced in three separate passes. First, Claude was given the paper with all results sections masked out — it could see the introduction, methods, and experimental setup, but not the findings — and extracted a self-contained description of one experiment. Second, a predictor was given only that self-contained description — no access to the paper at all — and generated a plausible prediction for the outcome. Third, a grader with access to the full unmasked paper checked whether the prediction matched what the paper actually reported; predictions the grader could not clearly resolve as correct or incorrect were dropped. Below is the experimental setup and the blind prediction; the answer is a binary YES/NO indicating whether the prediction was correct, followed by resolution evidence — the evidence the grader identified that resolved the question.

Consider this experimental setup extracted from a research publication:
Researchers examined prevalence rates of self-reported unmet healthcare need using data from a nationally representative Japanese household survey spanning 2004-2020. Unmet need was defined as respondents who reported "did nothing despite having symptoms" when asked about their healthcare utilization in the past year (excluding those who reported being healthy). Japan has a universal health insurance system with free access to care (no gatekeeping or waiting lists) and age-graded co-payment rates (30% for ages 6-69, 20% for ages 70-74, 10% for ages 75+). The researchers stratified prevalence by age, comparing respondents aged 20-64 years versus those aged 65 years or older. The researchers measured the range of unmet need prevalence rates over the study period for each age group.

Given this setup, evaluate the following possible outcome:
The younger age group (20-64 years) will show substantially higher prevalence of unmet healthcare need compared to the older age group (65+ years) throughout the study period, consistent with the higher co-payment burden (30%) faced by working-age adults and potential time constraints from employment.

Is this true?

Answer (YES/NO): YES